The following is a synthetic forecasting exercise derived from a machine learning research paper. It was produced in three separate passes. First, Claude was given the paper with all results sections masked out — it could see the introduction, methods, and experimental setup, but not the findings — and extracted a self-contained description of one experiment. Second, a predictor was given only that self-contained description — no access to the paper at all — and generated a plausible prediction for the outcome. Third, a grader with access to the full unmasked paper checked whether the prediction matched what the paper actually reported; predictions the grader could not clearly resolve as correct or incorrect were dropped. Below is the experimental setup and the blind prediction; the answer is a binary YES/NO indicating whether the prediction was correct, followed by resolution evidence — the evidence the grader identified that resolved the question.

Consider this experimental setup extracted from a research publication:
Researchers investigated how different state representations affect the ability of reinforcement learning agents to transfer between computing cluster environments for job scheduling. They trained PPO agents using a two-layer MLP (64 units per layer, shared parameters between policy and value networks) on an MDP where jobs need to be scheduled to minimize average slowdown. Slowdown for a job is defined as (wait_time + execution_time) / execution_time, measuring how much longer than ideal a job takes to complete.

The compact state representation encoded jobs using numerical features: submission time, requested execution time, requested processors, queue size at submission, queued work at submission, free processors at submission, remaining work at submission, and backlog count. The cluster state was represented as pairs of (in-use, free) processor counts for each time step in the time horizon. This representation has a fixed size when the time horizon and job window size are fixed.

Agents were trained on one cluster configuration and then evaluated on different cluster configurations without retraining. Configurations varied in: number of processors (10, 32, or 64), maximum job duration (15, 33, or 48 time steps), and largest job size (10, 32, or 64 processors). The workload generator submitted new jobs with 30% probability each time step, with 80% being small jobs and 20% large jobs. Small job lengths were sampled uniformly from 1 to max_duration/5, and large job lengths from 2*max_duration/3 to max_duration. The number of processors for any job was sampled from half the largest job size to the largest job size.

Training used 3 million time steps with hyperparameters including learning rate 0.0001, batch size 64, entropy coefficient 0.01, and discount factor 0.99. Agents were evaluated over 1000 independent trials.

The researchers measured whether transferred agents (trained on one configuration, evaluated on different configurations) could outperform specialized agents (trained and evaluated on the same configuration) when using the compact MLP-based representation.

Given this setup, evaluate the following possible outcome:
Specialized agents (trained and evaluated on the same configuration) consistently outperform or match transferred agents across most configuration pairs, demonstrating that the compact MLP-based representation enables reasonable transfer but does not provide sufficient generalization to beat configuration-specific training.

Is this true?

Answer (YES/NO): NO